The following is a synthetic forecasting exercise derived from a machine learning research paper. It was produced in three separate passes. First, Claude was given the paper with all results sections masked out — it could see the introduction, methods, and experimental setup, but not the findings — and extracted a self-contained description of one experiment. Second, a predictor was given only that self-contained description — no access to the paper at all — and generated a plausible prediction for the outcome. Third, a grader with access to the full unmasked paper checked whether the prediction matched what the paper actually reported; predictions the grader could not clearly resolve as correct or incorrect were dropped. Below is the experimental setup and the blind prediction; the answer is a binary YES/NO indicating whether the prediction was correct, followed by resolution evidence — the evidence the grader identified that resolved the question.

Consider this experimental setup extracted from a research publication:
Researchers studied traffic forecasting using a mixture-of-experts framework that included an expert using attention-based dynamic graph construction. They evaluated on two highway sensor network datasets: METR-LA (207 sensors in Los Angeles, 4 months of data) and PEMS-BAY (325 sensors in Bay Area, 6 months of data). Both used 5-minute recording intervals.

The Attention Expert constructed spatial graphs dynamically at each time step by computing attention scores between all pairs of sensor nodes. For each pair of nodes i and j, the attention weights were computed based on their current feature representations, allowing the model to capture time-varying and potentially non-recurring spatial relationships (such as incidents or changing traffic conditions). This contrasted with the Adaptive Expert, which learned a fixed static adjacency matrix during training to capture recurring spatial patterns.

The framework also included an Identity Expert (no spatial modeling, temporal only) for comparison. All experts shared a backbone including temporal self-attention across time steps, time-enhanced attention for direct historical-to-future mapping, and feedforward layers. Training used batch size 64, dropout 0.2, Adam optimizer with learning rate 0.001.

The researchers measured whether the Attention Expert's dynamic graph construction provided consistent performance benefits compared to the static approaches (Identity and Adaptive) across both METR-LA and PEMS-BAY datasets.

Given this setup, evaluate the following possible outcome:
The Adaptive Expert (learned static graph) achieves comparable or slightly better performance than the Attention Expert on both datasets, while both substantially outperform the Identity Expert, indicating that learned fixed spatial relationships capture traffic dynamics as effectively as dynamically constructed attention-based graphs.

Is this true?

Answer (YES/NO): NO